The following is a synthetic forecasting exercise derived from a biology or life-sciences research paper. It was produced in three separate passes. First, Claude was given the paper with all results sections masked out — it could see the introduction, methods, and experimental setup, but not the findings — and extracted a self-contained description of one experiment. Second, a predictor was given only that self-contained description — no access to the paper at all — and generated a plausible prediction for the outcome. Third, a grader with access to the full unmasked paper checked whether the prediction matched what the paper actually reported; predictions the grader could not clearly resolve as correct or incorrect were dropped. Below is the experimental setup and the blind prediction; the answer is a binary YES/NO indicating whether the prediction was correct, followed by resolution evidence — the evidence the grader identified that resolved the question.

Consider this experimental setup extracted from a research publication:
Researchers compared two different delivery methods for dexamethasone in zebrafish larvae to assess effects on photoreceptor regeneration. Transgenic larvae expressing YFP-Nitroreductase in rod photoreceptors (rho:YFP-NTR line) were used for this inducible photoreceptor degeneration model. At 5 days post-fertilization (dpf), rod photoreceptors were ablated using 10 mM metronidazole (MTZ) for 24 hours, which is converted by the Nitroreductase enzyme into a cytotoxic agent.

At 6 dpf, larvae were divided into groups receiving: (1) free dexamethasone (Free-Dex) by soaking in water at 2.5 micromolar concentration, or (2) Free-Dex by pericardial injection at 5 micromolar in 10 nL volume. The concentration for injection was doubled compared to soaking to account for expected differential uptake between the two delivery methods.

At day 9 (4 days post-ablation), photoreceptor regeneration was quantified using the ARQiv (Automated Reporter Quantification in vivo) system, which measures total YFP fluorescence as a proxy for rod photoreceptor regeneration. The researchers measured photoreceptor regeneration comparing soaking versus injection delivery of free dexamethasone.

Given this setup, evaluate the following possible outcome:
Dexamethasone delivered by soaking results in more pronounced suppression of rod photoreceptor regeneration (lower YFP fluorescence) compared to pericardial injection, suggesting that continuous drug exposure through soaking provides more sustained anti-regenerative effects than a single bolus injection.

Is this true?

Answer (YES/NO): NO